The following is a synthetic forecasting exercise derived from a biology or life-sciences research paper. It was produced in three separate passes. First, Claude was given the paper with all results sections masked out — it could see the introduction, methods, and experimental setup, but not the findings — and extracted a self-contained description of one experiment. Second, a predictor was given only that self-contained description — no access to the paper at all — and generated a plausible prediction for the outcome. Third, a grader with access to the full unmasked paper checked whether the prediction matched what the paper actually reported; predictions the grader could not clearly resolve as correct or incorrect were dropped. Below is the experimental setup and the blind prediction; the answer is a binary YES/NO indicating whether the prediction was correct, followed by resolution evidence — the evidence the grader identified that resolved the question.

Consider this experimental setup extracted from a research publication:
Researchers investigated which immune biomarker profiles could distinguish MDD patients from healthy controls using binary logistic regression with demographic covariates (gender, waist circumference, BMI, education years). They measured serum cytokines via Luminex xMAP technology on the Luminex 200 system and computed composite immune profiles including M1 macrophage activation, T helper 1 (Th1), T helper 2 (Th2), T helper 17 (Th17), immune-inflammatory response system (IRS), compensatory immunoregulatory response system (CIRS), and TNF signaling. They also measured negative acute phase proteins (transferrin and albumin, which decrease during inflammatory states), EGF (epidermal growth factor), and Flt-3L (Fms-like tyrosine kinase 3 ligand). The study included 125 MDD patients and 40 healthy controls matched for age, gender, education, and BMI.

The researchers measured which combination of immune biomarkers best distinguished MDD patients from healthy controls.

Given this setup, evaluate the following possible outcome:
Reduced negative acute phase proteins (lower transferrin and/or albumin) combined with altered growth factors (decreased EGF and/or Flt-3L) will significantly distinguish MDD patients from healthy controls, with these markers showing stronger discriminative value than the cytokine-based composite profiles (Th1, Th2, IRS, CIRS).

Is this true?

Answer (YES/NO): NO